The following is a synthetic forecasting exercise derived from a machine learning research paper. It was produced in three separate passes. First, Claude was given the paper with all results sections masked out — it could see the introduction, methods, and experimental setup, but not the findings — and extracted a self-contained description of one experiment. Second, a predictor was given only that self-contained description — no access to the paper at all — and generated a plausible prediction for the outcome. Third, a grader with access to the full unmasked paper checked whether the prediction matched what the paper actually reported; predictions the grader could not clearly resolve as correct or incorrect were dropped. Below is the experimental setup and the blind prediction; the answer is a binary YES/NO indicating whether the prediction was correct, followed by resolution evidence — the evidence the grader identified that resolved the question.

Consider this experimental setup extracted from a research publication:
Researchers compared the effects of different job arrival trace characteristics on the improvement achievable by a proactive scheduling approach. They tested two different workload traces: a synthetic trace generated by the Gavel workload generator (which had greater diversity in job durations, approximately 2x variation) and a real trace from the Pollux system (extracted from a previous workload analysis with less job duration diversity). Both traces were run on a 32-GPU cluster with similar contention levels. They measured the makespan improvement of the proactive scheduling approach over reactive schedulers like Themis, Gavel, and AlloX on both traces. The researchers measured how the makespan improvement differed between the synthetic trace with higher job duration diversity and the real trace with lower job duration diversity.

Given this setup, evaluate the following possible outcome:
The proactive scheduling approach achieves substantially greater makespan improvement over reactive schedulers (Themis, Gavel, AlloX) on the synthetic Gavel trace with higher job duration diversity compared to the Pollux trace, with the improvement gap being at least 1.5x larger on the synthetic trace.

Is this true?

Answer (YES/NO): YES